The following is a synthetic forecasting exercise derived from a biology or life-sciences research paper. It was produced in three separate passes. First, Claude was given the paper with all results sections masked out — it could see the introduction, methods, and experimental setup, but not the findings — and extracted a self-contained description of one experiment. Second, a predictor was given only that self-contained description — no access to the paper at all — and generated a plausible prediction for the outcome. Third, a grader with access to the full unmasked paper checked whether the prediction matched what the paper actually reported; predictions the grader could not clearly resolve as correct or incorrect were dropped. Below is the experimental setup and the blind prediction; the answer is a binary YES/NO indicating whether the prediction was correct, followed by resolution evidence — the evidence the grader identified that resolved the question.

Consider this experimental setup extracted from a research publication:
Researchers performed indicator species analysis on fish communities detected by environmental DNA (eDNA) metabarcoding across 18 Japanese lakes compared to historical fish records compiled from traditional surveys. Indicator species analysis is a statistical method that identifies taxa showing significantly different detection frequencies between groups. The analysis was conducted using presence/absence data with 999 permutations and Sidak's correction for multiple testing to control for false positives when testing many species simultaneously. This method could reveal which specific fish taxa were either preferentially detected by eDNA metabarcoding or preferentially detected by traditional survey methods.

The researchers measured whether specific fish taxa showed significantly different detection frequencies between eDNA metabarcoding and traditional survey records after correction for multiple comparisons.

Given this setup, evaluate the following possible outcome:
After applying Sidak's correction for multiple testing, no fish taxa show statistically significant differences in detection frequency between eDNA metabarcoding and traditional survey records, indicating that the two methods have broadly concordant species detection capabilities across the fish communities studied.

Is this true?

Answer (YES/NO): NO